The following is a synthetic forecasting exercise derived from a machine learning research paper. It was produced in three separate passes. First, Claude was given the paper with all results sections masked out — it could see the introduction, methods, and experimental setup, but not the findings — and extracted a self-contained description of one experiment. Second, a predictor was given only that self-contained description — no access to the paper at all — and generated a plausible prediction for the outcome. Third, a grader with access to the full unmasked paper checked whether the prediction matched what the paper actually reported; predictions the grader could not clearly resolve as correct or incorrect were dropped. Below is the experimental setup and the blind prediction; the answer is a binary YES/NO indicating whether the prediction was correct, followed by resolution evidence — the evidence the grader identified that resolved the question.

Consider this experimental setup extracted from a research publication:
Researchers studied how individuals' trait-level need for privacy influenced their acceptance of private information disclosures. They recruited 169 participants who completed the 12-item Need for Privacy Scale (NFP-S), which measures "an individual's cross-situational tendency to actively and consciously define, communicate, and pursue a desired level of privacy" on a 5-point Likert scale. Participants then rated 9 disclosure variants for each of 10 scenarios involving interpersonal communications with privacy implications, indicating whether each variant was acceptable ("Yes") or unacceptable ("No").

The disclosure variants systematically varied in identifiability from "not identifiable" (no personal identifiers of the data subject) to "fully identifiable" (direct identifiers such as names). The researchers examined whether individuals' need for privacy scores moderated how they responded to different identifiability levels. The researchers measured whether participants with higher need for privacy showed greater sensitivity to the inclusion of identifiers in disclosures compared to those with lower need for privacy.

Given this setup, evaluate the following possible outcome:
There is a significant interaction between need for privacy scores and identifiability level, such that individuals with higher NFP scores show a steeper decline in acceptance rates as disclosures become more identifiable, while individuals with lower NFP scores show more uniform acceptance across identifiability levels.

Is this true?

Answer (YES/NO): YES